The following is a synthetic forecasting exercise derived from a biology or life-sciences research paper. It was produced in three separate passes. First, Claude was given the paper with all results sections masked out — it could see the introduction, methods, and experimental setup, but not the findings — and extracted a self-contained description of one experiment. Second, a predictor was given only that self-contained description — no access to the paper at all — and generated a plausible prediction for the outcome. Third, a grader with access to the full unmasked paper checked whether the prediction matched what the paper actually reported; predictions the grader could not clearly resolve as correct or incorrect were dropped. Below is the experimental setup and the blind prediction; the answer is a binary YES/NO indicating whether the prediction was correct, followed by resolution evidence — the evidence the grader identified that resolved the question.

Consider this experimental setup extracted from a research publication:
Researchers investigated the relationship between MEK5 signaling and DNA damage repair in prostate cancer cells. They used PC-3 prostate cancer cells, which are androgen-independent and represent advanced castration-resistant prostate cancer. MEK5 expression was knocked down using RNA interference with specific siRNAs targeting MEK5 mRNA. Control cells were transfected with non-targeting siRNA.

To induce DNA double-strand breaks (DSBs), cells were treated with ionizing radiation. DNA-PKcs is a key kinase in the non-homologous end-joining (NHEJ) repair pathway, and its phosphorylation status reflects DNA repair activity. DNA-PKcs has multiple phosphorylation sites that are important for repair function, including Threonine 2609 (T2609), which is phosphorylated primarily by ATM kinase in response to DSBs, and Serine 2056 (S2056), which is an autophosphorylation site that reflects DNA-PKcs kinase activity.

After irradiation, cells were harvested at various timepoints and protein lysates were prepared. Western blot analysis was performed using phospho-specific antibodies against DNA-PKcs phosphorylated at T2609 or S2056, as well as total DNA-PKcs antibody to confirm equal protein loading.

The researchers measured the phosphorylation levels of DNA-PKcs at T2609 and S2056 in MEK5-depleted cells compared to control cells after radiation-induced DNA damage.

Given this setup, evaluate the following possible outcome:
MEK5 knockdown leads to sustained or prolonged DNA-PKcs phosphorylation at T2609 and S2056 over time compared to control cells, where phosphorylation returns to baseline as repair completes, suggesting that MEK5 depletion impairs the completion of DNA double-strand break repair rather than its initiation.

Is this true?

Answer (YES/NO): NO